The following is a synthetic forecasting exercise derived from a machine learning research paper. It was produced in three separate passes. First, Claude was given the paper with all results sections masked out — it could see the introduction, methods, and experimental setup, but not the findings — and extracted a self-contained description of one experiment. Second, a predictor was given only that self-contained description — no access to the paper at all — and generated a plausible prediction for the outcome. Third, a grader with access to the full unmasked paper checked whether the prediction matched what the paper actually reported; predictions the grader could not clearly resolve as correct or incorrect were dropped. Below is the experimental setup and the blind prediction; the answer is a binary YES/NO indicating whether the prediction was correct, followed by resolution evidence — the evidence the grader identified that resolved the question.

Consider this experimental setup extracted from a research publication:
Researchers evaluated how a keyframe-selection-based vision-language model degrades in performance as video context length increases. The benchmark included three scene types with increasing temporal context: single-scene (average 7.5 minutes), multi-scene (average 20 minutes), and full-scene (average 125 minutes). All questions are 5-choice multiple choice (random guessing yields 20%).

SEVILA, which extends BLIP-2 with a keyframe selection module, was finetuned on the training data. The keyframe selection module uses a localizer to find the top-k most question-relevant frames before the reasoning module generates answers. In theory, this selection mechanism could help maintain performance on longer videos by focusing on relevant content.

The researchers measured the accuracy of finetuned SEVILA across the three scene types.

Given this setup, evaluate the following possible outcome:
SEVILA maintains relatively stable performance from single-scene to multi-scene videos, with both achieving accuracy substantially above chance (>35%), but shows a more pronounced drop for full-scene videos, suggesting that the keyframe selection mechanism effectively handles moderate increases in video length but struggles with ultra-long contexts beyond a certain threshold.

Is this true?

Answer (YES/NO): NO